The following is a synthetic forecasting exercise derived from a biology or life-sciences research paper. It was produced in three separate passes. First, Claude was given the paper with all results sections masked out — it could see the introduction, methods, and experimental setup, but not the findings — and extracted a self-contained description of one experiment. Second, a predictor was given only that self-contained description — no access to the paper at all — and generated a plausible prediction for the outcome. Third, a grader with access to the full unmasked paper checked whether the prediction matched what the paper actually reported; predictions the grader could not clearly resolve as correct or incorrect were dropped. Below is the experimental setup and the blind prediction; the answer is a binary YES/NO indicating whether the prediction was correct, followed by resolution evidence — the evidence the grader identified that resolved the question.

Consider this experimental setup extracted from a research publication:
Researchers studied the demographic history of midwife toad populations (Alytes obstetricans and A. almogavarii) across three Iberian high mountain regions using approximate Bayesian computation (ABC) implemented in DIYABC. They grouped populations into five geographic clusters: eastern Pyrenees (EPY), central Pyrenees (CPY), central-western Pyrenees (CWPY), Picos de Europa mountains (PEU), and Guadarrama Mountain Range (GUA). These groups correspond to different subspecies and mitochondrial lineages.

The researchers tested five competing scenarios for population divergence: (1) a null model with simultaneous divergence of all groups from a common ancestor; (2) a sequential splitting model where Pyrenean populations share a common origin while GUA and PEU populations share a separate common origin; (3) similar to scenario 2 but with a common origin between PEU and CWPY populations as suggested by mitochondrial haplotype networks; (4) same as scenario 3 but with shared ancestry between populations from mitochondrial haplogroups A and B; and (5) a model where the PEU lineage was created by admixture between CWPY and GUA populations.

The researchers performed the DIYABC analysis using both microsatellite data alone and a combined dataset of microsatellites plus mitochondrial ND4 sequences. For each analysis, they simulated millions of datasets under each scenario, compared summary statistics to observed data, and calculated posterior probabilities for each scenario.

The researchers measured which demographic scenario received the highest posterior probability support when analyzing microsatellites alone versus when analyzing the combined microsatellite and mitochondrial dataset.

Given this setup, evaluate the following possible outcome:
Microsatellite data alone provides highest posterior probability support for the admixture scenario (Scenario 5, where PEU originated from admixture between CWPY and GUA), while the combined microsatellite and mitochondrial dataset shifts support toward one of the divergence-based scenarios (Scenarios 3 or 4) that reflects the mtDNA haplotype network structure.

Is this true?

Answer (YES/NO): NO